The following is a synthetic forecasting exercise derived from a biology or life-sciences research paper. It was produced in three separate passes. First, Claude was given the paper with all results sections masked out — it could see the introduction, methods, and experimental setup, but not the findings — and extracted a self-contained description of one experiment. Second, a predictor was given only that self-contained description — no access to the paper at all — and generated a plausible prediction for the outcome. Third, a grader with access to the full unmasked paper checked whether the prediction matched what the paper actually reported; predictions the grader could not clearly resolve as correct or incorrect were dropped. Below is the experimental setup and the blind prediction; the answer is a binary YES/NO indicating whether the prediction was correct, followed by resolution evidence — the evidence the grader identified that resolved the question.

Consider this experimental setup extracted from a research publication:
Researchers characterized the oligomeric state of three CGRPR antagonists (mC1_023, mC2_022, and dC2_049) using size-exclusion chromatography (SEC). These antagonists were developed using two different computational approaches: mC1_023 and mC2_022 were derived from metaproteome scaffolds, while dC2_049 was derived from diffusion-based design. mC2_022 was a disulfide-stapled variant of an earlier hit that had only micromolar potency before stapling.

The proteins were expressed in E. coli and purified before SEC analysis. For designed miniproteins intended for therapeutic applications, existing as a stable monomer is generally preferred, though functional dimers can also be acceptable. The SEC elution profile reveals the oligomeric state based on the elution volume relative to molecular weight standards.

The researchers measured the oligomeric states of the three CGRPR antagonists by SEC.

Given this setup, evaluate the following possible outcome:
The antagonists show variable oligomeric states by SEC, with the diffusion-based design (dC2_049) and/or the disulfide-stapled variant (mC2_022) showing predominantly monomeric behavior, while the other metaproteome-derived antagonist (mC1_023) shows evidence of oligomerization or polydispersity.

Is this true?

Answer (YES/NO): NO